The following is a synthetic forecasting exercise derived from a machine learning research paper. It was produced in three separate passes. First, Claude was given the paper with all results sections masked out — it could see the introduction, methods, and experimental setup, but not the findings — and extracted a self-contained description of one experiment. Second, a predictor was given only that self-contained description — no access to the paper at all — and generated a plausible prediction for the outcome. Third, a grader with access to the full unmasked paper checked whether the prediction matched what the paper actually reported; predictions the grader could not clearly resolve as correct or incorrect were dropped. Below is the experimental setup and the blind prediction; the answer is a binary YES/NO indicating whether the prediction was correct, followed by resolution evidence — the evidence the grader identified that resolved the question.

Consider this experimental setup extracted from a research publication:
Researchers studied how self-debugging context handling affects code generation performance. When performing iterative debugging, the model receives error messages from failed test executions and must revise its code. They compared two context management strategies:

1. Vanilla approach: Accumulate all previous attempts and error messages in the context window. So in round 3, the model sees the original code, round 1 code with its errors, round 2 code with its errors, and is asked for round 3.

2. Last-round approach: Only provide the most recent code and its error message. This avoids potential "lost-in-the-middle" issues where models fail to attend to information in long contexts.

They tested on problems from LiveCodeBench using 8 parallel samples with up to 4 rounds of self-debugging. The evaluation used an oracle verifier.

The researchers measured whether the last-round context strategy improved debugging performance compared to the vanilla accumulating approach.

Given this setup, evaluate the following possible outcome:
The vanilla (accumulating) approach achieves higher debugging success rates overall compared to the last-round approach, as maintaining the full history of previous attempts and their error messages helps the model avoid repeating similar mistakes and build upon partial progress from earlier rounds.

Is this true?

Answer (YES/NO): NO